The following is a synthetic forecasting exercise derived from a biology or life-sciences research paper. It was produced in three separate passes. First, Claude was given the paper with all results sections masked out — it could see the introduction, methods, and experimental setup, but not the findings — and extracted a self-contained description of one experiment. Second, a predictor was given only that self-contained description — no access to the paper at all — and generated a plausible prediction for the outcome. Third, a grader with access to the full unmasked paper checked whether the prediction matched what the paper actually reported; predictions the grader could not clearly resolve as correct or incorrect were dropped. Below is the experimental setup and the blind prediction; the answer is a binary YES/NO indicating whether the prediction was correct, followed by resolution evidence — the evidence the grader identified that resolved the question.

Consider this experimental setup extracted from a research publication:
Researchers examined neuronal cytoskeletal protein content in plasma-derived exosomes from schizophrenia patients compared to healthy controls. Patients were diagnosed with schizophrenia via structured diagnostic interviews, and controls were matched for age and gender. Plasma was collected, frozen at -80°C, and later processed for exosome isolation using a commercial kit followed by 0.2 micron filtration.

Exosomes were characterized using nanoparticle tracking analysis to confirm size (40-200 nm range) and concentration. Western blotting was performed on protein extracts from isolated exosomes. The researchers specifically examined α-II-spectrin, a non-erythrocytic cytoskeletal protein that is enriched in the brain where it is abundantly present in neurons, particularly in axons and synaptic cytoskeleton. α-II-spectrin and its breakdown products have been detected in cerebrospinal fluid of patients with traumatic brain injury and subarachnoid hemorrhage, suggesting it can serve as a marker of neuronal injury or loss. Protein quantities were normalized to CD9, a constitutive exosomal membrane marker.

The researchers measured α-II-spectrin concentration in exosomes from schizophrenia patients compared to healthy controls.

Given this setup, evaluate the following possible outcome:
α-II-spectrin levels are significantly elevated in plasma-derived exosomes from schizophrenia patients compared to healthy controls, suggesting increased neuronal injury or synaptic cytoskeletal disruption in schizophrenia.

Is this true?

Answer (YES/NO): NO